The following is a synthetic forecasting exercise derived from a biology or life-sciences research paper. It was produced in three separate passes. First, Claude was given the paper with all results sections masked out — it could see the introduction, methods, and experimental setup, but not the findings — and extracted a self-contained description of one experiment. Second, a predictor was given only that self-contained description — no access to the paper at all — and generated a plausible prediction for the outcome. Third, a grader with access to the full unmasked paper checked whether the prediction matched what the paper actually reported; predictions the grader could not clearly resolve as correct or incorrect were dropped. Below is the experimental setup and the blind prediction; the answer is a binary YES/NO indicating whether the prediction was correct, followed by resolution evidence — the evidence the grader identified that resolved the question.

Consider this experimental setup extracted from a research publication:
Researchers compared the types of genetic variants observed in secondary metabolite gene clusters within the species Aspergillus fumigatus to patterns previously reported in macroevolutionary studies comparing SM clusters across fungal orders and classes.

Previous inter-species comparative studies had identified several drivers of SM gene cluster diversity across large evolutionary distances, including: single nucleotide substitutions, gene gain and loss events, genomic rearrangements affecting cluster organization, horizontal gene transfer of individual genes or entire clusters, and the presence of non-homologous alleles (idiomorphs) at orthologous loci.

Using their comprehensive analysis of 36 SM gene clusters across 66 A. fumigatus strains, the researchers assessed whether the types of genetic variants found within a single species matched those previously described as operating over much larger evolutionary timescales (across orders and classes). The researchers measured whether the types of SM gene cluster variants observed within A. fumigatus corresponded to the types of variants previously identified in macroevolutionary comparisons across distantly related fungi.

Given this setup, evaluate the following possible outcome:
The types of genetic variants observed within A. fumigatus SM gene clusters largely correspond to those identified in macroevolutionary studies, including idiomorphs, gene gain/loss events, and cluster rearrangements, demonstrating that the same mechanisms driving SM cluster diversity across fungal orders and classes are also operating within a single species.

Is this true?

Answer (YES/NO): YES